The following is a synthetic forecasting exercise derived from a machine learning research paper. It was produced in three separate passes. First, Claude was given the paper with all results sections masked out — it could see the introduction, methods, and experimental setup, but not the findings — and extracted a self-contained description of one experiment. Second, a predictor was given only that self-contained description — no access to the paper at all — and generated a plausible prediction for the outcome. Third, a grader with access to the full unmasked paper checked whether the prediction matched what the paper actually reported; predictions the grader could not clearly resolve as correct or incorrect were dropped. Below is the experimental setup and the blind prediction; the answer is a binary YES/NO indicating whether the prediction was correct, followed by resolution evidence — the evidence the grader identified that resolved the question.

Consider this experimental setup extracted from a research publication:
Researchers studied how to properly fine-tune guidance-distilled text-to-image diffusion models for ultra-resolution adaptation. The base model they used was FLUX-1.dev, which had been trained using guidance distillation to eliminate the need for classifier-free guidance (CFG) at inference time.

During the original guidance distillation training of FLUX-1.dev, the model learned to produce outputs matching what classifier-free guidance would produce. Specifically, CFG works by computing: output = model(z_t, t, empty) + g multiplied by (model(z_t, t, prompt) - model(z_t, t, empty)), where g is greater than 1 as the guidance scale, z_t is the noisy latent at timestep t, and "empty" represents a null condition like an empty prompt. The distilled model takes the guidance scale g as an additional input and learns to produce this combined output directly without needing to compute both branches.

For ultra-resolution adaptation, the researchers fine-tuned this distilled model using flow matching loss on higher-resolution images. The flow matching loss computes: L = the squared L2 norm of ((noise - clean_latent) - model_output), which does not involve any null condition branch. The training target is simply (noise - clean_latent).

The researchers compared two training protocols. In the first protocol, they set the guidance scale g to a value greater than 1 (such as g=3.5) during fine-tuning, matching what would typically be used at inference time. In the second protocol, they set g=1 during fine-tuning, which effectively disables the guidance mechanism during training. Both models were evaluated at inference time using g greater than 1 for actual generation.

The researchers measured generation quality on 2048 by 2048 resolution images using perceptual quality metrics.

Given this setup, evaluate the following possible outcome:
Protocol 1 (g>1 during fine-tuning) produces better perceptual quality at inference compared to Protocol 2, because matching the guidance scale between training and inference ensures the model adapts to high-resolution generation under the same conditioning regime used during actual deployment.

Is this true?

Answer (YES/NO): NO